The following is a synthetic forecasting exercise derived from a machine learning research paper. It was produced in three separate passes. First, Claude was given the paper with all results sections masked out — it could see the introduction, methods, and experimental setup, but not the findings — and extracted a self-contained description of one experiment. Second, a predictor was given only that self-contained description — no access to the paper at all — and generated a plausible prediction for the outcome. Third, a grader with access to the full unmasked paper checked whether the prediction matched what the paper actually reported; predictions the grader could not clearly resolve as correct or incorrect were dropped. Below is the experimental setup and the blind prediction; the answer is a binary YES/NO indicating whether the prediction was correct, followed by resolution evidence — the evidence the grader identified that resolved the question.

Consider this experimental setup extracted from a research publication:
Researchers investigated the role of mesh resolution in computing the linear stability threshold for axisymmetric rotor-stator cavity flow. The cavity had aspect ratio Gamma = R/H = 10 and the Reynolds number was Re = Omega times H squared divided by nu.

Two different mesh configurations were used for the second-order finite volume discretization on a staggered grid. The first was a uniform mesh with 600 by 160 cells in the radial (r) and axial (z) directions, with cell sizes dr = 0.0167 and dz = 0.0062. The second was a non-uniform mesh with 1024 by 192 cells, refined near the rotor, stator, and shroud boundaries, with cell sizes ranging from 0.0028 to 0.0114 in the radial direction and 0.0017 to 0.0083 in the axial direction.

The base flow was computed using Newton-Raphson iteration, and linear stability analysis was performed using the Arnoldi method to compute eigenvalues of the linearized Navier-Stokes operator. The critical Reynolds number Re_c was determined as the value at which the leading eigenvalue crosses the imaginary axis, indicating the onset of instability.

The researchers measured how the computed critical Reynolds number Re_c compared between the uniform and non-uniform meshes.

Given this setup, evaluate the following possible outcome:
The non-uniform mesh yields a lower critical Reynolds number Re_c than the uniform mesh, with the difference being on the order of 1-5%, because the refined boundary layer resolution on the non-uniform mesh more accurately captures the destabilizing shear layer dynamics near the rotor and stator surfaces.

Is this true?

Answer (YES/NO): NO